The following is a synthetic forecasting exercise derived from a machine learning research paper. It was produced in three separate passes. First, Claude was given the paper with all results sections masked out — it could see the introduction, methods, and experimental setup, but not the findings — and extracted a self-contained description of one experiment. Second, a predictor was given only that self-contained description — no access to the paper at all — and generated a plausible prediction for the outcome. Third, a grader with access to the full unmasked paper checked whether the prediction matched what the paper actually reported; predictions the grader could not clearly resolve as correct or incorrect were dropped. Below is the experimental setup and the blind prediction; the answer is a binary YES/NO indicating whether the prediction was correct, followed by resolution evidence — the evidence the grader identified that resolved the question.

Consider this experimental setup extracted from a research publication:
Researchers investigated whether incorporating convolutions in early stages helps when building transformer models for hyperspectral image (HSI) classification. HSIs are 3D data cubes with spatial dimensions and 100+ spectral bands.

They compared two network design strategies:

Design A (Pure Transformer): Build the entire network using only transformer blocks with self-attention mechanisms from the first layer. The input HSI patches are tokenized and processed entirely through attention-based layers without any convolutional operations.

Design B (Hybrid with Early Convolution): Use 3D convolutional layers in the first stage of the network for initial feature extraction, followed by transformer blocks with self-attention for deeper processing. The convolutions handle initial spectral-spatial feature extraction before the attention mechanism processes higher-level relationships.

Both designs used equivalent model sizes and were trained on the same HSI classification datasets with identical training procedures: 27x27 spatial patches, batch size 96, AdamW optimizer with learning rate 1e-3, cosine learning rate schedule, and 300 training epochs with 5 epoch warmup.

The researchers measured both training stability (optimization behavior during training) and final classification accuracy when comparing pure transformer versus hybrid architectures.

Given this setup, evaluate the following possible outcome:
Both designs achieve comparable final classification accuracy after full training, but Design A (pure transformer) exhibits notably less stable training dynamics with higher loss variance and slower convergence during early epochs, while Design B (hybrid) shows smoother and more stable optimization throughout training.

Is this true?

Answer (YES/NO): NO